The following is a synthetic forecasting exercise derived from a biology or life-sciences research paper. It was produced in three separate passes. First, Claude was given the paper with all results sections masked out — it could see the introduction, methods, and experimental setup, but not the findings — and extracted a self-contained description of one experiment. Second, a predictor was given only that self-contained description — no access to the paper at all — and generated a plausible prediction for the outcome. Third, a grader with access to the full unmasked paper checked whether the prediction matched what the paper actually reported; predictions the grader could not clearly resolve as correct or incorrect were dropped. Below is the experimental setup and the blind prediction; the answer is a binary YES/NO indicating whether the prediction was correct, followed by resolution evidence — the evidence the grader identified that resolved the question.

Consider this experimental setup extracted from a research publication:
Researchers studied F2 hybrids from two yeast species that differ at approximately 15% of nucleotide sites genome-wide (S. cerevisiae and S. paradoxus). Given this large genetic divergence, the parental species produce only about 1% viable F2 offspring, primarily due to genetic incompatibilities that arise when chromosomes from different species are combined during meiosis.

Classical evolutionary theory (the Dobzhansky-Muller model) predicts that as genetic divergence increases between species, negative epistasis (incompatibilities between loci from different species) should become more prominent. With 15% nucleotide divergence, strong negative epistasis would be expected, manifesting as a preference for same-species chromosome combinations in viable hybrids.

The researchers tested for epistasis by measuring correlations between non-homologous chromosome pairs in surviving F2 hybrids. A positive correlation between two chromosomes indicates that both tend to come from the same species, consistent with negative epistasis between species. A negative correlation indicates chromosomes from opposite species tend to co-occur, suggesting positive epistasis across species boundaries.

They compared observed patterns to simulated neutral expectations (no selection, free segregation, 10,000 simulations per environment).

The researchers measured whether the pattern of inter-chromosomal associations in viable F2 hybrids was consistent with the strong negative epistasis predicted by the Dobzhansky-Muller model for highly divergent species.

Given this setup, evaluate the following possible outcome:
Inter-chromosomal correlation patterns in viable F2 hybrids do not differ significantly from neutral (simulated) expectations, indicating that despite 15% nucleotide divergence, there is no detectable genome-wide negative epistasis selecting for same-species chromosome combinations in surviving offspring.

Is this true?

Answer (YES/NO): NO